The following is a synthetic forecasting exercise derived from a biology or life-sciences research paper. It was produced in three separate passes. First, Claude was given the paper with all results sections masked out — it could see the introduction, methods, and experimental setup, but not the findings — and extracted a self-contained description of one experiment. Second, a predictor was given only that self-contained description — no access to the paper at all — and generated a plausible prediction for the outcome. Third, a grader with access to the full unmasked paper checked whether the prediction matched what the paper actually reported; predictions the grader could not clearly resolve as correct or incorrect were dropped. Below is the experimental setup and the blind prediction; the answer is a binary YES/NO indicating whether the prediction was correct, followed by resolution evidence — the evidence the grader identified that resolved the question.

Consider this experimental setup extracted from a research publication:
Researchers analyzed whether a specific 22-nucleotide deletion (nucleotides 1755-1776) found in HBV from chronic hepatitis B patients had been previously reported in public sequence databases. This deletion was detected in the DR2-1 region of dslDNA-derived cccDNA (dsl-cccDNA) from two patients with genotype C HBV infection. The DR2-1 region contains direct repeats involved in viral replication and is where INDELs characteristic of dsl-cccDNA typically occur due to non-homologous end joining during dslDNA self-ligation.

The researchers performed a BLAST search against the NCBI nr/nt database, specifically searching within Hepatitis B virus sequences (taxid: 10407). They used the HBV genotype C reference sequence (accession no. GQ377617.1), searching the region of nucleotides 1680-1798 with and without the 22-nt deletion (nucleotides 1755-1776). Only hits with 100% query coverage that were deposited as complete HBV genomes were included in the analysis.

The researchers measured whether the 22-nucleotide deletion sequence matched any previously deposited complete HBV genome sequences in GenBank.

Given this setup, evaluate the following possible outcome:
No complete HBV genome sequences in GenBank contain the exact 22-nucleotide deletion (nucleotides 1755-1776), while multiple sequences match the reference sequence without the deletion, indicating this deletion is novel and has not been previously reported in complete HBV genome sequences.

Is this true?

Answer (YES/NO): YES